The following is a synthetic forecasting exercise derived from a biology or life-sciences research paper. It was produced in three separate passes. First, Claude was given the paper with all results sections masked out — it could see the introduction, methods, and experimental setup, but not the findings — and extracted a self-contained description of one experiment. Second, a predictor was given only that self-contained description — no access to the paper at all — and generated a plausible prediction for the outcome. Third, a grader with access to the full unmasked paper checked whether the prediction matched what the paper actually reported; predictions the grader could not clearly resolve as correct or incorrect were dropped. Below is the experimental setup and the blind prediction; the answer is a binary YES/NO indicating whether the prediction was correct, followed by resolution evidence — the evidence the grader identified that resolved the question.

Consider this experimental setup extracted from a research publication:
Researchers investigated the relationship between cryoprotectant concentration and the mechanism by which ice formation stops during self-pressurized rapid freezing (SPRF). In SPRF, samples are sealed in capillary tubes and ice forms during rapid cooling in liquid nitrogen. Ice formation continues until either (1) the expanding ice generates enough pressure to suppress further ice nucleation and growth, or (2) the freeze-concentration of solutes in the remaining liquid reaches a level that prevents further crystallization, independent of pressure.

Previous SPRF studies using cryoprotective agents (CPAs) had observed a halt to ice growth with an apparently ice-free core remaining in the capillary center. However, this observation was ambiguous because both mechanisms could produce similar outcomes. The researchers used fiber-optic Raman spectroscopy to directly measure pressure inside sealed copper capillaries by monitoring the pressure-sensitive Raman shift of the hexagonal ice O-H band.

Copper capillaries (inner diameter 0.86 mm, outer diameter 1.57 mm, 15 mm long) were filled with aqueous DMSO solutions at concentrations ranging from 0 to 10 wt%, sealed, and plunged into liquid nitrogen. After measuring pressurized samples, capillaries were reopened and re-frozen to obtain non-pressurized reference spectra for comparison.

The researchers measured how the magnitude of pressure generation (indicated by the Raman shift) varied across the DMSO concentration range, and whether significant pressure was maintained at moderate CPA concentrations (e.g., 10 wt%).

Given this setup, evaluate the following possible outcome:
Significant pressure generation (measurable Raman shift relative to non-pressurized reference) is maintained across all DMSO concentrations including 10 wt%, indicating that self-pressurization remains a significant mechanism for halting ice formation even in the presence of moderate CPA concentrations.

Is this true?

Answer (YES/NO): YES